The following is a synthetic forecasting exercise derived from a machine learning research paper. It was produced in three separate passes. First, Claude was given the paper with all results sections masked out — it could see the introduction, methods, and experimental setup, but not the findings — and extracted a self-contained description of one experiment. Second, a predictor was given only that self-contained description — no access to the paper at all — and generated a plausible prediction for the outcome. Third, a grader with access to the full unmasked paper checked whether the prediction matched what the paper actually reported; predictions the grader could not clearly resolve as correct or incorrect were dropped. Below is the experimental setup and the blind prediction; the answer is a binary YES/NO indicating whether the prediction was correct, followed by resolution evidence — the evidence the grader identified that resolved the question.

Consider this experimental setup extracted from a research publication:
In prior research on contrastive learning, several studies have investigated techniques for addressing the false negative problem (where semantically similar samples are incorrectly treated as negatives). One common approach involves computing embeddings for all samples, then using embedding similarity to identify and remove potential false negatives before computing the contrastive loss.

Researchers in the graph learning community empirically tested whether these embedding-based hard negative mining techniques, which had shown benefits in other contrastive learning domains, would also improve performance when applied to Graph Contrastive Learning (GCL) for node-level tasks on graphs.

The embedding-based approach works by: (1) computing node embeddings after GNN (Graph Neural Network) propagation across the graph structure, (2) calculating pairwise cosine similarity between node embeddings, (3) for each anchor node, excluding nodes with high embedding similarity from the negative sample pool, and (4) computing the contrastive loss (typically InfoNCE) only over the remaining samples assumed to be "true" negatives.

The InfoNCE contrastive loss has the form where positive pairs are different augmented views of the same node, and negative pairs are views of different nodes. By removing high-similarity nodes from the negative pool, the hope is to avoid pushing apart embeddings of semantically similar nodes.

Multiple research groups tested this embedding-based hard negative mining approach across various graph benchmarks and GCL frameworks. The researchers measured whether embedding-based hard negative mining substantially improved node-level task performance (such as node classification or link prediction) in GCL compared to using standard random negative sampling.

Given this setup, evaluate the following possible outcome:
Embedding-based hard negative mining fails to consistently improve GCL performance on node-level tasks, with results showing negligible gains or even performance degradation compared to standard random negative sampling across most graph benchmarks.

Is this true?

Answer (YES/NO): YES